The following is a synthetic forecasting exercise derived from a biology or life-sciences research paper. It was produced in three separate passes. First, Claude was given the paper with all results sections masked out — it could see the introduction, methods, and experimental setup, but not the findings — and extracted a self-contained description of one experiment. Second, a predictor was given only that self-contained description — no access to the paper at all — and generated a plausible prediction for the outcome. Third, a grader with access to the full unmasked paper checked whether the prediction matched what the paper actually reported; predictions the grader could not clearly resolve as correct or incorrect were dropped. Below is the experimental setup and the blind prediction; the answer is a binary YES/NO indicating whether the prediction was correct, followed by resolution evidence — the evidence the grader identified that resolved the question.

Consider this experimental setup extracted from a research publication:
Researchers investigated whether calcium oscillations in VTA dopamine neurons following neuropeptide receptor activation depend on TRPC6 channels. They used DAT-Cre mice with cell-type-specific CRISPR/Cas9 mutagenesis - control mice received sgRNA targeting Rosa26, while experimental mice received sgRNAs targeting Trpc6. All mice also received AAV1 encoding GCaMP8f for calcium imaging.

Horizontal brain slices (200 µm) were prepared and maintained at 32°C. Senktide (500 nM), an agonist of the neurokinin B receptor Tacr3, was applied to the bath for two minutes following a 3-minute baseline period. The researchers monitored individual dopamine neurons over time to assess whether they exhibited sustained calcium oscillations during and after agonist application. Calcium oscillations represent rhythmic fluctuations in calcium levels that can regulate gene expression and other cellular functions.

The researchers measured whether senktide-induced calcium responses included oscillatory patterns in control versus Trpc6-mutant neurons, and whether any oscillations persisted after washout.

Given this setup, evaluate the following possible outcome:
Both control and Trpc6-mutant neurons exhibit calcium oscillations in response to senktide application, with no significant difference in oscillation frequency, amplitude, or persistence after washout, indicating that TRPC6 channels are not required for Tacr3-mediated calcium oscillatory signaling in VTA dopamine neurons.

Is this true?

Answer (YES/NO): NO